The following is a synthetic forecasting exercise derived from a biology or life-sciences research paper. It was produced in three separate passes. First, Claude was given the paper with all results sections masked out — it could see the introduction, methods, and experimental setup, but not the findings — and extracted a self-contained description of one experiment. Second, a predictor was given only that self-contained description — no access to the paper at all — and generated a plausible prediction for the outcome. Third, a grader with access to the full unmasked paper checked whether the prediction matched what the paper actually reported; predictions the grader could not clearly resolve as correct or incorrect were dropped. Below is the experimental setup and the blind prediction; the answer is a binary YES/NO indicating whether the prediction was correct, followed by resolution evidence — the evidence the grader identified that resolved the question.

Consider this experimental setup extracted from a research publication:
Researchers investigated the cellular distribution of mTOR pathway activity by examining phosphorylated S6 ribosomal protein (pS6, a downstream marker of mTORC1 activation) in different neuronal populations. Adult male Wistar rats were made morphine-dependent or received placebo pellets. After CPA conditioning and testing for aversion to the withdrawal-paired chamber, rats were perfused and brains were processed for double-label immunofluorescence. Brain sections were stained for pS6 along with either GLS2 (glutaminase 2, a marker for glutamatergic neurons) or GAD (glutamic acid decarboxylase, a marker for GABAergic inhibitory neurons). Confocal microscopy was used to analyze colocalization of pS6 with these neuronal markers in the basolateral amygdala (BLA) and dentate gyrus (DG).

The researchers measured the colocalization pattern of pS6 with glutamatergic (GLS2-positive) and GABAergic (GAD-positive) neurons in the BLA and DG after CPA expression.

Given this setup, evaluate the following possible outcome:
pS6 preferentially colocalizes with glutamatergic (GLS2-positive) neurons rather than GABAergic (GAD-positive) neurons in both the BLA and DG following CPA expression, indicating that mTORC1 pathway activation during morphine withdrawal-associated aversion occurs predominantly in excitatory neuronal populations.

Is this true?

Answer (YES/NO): NO